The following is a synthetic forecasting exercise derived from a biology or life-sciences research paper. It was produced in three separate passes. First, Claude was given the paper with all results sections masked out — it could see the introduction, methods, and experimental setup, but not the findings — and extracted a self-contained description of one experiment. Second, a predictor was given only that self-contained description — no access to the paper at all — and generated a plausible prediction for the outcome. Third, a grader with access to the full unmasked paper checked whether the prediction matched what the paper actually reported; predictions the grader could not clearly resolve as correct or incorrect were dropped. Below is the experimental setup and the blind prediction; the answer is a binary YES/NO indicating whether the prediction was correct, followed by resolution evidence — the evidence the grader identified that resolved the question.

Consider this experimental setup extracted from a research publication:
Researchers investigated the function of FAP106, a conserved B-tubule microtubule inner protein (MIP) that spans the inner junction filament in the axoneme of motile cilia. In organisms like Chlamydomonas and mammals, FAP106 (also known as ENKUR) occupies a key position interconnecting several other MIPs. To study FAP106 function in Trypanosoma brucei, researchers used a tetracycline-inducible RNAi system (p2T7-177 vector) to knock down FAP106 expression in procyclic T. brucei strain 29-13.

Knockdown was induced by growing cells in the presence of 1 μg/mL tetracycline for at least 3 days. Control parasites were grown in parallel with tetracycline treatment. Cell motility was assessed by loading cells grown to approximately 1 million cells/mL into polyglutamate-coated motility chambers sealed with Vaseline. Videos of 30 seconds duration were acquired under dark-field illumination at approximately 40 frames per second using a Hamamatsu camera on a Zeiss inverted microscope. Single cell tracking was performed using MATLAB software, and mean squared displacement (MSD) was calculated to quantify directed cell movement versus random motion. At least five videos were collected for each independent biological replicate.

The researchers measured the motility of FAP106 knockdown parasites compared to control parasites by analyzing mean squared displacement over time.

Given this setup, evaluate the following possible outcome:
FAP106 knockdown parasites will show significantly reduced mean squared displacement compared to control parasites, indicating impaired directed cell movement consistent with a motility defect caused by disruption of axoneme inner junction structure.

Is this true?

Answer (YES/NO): YES